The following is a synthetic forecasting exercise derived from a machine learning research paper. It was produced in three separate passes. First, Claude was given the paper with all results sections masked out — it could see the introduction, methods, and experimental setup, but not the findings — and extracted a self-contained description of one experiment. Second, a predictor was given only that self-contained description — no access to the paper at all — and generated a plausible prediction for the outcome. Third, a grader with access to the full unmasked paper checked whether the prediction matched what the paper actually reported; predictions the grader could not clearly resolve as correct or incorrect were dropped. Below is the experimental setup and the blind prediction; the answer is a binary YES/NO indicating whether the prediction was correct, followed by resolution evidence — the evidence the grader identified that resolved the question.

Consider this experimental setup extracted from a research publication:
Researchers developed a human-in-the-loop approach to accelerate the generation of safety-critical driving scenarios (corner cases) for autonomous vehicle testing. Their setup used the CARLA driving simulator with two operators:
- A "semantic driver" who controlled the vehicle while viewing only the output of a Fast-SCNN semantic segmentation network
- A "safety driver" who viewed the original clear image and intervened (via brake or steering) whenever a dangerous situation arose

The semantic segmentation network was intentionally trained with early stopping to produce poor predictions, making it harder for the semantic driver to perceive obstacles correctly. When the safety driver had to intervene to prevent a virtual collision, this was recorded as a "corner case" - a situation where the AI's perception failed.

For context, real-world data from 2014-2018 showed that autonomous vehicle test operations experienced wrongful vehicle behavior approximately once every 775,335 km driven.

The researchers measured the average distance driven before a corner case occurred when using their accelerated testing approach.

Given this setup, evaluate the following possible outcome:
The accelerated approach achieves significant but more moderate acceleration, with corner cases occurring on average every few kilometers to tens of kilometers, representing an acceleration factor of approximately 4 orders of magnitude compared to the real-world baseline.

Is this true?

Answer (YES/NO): NO